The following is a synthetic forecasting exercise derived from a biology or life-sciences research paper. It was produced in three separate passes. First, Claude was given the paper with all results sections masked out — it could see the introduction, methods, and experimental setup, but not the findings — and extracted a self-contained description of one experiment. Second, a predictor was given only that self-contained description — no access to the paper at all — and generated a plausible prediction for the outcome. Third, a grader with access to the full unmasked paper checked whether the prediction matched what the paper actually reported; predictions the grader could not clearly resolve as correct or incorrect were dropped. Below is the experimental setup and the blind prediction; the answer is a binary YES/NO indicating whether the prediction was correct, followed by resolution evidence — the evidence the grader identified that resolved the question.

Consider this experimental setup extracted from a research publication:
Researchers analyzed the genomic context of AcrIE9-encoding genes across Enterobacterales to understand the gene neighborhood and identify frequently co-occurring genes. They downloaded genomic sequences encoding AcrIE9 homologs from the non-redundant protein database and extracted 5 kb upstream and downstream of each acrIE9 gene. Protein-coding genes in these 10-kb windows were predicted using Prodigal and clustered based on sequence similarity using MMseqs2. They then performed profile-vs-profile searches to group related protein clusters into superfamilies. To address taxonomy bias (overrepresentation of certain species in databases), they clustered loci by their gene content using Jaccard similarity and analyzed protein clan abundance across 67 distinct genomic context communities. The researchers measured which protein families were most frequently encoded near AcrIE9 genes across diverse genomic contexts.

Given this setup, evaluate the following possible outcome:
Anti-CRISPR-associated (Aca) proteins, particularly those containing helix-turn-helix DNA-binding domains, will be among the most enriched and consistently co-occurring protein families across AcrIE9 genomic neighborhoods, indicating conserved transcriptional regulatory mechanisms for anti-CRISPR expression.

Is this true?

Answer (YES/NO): NO